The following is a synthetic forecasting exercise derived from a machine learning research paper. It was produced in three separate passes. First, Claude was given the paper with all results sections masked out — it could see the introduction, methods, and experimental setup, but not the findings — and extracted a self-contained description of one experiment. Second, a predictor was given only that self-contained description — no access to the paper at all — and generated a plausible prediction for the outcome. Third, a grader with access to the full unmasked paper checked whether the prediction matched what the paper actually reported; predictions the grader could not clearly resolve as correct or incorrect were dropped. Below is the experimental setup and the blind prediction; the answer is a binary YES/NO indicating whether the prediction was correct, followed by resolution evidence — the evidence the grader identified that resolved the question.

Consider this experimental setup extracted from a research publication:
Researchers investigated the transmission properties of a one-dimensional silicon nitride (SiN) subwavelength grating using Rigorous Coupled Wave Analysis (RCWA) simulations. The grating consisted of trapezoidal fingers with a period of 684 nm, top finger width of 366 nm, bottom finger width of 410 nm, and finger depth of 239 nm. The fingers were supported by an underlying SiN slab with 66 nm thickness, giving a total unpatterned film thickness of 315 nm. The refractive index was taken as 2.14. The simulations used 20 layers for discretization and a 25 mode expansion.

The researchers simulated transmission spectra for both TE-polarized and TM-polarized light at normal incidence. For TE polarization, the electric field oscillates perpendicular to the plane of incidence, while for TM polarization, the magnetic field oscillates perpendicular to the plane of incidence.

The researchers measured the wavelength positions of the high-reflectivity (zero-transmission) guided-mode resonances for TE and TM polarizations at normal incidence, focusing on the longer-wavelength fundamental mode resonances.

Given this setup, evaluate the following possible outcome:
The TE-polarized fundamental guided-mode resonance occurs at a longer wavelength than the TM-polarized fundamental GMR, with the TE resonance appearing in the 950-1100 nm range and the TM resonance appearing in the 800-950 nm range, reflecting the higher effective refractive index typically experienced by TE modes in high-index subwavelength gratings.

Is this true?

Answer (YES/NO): NO